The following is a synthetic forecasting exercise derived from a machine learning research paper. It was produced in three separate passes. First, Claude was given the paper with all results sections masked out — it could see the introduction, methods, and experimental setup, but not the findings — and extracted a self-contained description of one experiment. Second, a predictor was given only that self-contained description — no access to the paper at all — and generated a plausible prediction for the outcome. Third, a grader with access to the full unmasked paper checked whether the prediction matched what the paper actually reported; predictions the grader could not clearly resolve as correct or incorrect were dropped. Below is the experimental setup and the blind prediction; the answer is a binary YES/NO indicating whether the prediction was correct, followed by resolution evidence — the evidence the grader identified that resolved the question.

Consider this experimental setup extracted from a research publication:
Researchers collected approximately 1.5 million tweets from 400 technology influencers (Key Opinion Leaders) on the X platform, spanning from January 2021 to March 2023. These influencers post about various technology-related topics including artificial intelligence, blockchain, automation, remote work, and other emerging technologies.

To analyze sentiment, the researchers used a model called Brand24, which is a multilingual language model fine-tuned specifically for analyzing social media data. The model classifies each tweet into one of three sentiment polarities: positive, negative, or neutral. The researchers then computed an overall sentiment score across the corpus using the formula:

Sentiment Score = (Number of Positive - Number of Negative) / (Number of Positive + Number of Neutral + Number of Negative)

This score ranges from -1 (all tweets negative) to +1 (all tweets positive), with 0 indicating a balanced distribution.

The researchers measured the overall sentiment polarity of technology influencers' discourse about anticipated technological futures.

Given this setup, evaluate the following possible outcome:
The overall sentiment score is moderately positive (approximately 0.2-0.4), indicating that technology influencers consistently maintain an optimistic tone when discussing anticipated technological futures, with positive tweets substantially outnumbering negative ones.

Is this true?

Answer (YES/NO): NO